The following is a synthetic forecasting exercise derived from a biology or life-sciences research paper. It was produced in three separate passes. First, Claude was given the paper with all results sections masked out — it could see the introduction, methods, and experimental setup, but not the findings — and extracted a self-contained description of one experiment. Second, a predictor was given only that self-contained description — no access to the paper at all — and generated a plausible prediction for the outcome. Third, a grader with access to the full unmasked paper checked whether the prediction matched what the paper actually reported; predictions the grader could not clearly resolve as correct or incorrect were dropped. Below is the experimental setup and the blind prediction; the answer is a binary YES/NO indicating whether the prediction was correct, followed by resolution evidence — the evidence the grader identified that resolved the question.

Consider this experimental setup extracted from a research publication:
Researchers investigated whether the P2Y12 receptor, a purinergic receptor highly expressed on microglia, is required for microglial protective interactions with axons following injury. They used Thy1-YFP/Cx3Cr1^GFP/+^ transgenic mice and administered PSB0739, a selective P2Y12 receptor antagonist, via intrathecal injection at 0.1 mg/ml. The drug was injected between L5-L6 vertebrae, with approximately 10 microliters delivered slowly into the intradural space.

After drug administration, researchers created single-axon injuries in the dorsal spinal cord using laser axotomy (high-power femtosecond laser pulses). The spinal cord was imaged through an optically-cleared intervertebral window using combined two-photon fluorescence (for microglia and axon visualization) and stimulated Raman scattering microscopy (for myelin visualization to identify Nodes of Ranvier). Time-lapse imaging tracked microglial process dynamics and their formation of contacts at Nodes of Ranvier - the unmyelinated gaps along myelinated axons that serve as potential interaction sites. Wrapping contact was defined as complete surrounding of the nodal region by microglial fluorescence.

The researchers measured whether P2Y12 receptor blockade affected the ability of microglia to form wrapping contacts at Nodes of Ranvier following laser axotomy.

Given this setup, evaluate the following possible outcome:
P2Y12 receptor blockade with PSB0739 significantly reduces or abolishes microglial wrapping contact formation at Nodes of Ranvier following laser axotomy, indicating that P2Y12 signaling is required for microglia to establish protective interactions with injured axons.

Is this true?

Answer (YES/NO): YES